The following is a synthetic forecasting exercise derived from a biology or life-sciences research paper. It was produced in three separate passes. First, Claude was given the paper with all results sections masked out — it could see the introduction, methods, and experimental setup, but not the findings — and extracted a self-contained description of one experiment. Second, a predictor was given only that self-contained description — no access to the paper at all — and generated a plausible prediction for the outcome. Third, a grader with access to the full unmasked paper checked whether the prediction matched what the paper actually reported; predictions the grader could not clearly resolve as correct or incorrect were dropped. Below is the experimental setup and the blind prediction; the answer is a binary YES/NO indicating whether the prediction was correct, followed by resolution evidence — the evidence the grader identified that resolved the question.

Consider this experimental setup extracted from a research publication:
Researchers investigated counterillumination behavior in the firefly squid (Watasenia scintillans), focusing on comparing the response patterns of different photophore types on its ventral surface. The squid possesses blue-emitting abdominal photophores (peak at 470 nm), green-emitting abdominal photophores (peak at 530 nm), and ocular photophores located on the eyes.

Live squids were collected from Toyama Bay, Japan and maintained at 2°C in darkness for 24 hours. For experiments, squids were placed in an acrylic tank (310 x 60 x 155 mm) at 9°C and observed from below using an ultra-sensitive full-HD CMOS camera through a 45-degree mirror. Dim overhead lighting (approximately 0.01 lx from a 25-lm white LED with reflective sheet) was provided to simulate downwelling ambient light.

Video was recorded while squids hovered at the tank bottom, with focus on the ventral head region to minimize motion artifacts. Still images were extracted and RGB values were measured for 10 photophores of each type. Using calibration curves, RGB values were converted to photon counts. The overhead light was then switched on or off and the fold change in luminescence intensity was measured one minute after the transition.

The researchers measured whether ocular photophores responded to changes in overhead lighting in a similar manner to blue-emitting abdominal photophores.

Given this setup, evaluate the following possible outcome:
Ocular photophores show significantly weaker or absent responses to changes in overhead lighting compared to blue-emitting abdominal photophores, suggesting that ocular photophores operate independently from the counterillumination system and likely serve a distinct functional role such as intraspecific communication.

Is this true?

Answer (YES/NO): NO